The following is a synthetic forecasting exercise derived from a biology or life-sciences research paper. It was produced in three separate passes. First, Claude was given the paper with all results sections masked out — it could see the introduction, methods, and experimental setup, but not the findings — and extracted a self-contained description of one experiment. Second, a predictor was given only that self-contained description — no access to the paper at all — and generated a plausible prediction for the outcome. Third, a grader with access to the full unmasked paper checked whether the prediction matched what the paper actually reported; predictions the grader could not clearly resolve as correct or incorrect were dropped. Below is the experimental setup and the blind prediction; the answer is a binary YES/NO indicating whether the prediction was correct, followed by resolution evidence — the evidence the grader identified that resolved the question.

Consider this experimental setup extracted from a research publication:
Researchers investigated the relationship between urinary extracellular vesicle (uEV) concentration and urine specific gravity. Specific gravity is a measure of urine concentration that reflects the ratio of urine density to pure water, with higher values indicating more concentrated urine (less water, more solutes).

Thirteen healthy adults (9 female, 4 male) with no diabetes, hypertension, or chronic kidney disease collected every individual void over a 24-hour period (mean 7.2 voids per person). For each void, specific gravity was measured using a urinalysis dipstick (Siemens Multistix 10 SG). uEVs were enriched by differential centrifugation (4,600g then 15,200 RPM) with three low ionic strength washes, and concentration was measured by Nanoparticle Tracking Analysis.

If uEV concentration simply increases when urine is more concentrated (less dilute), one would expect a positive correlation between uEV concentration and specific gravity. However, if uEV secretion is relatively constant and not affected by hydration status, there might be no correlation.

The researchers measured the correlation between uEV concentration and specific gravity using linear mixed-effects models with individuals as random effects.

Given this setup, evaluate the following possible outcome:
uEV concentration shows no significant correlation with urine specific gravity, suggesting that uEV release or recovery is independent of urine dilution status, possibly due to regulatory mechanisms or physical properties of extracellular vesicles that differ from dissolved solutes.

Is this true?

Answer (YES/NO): NO